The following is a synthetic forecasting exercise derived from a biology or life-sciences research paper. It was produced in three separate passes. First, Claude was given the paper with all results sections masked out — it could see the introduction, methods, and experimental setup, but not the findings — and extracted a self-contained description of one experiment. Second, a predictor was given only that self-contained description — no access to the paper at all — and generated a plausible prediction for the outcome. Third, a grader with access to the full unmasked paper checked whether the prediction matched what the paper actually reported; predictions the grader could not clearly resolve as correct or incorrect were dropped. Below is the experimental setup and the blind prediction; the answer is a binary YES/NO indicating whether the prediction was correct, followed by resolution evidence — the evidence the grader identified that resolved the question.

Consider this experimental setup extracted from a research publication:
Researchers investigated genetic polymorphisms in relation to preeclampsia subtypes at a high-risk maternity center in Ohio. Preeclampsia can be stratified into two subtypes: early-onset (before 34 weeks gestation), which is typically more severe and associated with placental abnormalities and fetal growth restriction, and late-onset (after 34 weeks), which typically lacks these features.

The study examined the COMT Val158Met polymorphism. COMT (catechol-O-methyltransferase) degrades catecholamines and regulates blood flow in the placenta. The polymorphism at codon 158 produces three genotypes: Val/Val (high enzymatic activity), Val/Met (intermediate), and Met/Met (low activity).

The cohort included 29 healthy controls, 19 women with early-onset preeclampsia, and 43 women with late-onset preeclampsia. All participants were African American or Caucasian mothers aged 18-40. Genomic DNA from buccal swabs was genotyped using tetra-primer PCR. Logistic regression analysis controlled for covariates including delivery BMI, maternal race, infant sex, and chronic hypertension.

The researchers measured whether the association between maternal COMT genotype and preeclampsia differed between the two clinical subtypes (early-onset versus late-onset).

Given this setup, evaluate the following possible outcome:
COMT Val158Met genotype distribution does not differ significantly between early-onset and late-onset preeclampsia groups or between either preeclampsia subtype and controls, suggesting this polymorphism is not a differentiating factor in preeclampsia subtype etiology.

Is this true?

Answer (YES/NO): NO